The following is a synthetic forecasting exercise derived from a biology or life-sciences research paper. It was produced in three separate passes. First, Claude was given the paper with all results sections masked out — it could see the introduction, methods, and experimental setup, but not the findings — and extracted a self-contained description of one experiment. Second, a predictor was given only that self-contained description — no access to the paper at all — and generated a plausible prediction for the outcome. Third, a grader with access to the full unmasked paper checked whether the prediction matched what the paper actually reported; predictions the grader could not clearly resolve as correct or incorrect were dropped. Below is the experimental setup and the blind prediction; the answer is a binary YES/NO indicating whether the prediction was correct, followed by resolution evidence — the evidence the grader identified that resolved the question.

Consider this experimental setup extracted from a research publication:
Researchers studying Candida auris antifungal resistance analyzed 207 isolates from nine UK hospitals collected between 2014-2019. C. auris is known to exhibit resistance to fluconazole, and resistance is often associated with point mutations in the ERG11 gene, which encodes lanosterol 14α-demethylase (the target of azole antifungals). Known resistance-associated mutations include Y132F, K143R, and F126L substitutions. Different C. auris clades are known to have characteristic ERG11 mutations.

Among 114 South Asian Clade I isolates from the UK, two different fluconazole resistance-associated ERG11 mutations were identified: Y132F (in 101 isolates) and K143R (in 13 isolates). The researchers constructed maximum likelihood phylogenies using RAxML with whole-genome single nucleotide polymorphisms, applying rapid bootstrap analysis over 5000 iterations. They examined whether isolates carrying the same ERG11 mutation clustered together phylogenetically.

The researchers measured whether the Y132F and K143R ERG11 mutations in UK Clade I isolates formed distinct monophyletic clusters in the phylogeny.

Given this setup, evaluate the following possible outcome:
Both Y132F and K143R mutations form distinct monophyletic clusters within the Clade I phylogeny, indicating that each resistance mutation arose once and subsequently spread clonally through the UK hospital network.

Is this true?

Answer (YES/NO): NO